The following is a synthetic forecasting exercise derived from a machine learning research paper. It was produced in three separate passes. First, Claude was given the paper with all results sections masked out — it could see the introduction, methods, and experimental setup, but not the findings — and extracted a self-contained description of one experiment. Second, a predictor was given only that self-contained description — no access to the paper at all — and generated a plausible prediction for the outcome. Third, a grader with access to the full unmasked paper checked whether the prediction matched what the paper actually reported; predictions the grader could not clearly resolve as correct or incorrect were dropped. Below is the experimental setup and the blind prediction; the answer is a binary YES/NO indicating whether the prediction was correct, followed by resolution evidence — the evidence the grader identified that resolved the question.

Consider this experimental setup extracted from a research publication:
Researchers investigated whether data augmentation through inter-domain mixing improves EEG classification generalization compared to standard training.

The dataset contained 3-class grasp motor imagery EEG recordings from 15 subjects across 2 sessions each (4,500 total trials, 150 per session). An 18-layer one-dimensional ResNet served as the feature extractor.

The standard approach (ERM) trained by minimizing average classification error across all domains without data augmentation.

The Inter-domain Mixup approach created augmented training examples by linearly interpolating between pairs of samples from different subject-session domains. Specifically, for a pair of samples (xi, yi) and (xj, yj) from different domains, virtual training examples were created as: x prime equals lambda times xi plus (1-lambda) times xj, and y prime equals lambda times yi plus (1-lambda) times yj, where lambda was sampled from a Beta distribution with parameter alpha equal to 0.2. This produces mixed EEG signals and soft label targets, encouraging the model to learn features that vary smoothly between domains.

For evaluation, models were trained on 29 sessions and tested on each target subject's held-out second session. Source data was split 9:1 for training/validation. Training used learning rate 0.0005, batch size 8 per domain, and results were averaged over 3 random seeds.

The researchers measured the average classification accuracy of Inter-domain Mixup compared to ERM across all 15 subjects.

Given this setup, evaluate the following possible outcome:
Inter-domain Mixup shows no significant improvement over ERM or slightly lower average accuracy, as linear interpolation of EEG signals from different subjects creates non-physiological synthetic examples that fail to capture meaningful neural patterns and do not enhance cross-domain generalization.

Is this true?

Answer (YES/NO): YES